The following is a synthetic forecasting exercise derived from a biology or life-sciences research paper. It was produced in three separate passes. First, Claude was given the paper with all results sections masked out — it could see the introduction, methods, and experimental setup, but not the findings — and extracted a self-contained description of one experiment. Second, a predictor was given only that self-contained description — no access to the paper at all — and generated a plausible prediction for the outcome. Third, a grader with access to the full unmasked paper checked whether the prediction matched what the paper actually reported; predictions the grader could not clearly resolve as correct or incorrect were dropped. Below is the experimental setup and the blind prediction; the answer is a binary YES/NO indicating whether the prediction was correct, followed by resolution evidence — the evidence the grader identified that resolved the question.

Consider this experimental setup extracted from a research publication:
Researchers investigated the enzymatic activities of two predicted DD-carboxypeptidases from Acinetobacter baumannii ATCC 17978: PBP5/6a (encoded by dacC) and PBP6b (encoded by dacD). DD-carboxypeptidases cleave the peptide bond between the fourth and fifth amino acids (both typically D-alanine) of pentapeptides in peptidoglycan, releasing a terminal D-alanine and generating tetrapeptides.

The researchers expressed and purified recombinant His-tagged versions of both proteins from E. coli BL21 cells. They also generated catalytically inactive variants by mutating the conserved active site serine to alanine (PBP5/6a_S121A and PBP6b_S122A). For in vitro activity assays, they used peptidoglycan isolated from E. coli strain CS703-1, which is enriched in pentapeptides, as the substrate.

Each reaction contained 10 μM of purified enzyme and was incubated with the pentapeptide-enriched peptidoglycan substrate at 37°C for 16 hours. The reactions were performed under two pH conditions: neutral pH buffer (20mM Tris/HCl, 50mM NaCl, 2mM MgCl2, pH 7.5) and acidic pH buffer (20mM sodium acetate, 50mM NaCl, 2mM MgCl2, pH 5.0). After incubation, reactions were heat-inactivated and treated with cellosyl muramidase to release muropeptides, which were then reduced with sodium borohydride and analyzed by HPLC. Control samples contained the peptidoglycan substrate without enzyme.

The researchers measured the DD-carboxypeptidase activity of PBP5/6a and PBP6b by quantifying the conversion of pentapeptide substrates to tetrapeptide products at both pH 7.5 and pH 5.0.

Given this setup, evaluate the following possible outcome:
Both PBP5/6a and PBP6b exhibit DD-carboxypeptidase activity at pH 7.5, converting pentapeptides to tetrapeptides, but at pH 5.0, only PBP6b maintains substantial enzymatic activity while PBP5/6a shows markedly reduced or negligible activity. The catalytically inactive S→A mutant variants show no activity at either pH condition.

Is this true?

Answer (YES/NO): NO